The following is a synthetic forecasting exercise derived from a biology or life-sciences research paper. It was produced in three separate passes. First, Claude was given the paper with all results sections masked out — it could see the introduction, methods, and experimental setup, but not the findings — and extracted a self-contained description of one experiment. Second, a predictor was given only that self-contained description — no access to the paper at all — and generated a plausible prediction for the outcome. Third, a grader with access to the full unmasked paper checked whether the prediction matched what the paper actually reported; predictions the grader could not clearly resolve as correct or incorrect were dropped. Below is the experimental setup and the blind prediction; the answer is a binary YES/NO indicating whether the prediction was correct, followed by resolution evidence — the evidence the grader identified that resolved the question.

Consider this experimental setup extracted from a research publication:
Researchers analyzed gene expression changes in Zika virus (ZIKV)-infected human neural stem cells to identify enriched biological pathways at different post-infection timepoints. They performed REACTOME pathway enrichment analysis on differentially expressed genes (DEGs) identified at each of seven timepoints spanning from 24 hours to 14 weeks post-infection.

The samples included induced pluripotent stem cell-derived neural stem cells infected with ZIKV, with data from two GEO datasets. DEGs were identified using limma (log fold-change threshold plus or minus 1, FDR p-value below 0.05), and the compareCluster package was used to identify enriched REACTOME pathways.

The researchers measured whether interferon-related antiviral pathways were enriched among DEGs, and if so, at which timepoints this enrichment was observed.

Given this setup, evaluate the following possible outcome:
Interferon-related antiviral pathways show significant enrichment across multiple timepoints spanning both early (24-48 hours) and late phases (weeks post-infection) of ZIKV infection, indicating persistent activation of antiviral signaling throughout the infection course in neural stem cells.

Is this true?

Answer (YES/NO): YES